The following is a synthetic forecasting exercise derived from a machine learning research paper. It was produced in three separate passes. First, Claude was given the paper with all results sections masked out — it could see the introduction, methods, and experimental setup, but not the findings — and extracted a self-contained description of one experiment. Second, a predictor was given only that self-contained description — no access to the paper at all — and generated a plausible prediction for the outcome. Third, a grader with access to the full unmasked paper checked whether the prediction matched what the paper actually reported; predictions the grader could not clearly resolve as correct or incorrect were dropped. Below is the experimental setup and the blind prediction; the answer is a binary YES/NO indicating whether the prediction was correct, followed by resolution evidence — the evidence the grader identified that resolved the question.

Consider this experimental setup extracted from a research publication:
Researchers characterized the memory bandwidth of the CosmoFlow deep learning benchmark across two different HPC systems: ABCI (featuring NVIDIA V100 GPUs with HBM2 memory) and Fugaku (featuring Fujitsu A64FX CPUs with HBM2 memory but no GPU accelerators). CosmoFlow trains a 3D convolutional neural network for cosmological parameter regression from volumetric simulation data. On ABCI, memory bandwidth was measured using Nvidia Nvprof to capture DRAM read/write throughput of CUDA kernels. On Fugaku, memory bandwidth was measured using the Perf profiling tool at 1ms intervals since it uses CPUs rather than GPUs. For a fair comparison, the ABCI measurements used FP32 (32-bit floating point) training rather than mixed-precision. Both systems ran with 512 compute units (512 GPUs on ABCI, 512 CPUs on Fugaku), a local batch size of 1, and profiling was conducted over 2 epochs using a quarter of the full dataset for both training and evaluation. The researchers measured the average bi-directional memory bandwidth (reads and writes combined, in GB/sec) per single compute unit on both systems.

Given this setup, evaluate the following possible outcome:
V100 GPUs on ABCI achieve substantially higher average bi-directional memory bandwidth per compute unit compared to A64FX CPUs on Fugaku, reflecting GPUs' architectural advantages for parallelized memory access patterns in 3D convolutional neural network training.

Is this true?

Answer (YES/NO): YES